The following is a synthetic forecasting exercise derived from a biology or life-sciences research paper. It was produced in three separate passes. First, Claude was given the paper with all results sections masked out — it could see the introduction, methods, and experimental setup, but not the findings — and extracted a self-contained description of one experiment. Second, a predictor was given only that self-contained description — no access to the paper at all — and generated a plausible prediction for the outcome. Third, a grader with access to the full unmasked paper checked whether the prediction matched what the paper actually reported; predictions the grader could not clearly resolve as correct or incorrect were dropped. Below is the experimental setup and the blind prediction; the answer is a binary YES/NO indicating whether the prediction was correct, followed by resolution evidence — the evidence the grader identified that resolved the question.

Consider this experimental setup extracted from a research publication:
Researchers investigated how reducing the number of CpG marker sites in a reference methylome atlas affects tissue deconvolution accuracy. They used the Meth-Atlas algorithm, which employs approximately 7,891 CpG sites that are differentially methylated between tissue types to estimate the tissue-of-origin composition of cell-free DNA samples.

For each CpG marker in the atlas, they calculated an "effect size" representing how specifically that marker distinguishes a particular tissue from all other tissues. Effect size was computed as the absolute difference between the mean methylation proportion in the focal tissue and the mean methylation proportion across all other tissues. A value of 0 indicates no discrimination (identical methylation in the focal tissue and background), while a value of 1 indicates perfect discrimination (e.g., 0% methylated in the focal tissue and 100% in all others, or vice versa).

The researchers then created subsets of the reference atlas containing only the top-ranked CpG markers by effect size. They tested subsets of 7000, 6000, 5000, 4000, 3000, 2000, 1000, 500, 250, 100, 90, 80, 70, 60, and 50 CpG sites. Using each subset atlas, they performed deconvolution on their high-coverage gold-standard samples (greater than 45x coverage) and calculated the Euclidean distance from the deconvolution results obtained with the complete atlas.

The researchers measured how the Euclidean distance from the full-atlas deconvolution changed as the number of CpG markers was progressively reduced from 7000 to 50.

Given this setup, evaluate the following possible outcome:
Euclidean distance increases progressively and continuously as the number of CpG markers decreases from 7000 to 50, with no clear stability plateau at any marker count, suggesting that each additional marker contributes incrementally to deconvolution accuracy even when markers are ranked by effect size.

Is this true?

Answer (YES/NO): NO